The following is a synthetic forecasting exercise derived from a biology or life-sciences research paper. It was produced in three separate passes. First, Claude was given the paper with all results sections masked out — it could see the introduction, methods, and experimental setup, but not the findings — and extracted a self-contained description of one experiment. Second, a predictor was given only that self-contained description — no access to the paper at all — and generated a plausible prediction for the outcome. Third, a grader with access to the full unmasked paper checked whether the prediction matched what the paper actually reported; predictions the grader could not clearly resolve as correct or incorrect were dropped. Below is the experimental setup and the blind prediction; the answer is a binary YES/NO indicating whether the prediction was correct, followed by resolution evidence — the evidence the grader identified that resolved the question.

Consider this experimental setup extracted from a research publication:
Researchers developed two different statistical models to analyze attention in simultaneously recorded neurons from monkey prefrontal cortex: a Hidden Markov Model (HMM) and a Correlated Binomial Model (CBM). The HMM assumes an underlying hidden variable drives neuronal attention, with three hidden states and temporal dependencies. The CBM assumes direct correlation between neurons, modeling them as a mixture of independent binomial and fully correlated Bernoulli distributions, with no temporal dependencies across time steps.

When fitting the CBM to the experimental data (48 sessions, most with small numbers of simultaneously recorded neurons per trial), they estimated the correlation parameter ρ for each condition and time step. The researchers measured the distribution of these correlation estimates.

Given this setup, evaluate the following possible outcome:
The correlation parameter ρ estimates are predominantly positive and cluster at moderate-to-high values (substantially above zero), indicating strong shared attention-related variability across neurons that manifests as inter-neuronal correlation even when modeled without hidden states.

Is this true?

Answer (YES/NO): NO